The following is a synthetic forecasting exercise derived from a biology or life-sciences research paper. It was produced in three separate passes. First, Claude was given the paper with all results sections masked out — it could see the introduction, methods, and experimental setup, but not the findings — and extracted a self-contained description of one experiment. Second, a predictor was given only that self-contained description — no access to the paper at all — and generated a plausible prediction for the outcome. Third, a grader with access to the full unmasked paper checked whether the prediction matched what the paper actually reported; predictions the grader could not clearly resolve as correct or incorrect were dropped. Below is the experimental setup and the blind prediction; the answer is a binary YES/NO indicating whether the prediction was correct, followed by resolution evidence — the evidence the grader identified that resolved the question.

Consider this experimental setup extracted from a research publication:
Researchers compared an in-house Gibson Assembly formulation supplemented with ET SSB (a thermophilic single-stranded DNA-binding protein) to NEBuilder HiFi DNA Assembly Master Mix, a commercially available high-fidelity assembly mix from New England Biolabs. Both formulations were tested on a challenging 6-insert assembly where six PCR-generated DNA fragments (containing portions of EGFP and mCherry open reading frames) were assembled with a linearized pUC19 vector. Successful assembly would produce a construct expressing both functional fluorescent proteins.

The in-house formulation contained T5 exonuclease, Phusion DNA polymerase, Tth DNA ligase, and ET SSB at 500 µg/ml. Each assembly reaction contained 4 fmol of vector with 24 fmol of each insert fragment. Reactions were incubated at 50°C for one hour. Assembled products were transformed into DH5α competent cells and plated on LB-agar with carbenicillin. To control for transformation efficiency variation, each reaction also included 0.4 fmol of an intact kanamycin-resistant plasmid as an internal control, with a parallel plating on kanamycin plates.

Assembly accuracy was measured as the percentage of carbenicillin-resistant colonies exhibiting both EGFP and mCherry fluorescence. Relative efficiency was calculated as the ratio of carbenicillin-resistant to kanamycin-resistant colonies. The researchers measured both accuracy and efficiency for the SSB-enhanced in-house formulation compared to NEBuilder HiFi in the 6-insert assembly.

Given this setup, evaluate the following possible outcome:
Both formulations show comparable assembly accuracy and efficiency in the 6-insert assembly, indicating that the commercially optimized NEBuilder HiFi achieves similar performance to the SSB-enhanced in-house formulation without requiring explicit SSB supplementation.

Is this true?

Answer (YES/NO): NO